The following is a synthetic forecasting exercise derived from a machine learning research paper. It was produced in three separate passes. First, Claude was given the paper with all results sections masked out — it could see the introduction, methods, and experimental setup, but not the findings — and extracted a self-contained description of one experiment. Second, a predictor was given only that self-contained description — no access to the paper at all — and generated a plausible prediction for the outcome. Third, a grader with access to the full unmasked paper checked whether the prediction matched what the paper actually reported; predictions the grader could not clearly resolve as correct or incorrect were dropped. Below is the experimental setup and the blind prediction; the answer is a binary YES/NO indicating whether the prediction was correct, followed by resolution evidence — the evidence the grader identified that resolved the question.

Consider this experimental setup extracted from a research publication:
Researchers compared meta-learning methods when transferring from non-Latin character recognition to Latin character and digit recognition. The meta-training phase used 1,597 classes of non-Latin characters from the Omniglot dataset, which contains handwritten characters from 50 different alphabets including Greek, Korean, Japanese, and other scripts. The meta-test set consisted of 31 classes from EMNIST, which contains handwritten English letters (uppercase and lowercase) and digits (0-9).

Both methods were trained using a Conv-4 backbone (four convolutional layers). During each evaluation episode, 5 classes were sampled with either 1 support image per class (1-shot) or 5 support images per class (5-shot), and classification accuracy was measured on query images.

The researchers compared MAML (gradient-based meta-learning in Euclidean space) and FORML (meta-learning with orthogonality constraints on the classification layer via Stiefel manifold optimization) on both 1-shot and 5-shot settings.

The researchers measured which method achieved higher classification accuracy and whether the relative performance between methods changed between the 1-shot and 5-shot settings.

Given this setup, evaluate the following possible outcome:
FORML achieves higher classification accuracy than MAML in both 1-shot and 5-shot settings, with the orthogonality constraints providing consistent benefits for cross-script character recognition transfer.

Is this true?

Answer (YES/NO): NO